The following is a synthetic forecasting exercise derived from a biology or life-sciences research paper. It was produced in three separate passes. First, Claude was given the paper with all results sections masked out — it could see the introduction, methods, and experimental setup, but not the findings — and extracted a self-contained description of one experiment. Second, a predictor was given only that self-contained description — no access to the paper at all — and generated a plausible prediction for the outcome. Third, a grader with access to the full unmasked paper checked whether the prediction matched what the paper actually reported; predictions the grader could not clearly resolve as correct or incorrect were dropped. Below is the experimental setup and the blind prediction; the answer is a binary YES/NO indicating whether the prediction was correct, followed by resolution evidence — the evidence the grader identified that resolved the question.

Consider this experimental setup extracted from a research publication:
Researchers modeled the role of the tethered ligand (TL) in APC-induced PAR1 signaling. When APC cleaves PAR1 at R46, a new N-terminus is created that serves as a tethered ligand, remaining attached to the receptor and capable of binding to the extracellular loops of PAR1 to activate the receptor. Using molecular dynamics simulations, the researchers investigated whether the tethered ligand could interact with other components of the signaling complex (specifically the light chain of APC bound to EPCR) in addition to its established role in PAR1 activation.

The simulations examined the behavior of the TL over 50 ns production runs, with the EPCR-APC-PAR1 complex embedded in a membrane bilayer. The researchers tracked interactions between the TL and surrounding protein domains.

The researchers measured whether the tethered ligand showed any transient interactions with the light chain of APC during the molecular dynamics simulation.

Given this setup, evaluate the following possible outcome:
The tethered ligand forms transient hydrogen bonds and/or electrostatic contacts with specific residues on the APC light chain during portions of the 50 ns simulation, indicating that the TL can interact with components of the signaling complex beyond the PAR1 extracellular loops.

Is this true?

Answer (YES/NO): YES